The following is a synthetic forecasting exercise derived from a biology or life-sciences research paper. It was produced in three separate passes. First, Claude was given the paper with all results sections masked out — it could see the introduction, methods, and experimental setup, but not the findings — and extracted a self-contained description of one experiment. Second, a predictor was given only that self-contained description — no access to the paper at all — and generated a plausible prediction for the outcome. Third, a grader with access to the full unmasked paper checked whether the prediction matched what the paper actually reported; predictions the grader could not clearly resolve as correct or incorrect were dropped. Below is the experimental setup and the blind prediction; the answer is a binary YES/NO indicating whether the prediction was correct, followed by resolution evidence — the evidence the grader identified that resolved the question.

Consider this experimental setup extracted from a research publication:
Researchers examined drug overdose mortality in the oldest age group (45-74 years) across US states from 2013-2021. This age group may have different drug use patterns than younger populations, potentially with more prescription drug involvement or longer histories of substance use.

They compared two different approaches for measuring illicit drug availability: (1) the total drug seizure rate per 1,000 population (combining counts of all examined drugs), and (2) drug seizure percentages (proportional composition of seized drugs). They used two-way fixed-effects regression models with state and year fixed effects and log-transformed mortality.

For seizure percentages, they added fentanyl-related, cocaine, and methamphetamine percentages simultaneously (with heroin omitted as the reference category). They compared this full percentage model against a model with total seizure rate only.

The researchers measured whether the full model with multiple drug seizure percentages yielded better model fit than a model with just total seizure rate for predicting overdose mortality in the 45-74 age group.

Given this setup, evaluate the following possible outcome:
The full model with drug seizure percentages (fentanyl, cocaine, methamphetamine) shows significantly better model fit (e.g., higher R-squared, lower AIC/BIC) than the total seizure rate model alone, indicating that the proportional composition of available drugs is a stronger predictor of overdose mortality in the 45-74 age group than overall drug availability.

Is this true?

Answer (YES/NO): YES